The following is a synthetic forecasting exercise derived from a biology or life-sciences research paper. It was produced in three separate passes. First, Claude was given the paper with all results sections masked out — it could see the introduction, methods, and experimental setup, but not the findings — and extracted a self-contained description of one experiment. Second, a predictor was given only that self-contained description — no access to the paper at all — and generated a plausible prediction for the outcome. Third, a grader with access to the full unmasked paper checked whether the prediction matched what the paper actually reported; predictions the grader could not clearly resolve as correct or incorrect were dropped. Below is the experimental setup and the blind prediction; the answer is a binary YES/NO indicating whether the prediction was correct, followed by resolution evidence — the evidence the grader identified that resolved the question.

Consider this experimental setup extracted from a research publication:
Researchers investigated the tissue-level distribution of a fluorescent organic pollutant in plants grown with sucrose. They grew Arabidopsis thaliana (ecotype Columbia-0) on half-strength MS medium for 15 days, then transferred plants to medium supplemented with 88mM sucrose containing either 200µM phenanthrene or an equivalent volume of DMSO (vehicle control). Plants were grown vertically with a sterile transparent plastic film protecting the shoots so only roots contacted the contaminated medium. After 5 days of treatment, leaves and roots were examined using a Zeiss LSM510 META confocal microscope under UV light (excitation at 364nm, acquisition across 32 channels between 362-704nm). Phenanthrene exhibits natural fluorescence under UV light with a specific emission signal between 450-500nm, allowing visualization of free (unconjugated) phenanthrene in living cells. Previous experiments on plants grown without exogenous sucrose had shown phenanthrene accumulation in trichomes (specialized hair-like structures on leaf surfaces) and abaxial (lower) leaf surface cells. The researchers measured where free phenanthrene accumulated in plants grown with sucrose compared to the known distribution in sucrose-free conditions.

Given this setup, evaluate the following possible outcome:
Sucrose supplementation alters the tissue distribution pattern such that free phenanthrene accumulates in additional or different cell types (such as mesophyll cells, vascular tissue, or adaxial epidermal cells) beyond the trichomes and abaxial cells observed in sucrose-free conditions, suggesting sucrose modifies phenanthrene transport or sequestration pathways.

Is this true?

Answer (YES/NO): YES